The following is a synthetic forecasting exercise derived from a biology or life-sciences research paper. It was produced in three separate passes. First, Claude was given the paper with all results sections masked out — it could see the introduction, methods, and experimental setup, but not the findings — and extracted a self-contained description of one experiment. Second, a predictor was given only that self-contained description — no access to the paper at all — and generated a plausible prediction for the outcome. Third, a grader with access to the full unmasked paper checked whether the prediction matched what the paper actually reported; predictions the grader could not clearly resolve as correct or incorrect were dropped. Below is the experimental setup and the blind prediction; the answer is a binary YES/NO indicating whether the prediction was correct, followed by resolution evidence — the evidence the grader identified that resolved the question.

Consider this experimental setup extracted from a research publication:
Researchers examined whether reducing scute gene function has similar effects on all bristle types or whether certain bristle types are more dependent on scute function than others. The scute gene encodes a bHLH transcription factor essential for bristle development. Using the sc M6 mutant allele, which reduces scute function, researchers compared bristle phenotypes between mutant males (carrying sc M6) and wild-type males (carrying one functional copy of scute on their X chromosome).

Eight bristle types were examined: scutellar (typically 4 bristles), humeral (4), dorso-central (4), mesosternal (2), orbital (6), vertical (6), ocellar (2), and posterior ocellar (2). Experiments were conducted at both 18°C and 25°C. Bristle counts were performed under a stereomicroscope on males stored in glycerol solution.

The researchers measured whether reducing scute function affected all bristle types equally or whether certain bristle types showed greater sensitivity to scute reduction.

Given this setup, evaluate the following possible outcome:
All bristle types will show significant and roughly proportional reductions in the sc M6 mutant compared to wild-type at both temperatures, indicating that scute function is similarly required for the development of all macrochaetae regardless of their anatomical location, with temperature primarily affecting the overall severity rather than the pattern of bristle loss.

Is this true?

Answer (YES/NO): NO